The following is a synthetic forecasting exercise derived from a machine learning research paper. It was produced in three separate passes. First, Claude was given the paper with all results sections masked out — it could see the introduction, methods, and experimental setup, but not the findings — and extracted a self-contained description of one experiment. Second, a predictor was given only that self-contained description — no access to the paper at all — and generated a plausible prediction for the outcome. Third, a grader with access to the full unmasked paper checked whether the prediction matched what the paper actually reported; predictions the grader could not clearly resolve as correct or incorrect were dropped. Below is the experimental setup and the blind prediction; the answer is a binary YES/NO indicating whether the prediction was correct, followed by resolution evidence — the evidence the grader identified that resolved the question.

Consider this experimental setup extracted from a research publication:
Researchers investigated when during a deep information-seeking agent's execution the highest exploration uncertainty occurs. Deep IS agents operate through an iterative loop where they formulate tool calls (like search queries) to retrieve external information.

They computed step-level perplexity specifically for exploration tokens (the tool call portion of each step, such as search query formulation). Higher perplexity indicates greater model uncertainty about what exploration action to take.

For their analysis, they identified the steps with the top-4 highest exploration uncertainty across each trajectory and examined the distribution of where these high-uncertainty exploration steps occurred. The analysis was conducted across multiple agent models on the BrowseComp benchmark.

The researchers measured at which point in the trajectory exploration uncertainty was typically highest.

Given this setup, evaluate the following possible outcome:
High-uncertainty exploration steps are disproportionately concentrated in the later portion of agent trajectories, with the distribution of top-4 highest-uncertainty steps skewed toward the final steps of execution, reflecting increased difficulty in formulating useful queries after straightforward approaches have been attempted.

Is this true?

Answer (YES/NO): NO